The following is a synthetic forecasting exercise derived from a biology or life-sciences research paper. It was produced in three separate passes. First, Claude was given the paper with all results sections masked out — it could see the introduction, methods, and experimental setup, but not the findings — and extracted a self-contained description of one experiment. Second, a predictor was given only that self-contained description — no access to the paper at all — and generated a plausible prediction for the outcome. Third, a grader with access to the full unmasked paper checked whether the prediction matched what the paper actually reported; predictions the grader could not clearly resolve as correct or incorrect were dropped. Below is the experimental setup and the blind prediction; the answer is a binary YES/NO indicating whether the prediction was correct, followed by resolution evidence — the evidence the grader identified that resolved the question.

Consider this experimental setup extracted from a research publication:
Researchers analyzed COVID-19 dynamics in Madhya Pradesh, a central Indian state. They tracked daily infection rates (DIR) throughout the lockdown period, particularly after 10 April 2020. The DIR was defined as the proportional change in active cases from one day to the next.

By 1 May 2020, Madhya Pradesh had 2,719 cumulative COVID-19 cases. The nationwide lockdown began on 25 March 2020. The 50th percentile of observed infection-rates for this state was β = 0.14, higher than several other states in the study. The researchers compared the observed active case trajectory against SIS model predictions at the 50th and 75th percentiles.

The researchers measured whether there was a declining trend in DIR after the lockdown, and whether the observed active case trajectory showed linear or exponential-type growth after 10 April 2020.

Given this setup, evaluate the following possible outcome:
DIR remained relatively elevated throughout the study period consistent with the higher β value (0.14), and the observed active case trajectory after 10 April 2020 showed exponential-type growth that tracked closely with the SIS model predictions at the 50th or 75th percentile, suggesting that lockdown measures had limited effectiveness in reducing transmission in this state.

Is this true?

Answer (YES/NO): YES